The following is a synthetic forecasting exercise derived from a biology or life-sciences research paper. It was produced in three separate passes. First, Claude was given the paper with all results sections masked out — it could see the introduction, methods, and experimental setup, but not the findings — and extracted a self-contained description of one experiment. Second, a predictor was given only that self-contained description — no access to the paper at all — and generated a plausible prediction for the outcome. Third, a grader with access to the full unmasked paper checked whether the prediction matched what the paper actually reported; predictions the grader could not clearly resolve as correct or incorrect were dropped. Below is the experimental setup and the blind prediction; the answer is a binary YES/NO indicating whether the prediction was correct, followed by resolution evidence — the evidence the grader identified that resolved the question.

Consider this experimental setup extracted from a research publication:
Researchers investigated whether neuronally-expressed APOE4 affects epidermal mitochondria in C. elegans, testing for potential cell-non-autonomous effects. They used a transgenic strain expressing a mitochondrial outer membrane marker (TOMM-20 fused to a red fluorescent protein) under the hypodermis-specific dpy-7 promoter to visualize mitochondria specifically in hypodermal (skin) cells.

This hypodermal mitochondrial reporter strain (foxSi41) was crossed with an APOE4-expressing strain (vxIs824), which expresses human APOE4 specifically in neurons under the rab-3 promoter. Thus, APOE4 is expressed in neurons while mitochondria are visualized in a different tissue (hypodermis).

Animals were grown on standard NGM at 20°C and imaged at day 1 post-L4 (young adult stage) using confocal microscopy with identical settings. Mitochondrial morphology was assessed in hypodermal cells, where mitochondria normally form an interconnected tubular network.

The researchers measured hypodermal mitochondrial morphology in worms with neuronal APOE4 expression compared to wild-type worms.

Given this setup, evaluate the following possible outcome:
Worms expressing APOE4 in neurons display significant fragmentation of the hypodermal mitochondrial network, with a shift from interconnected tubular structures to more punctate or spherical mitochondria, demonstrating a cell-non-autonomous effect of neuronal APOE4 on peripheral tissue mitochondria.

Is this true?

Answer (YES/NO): NO